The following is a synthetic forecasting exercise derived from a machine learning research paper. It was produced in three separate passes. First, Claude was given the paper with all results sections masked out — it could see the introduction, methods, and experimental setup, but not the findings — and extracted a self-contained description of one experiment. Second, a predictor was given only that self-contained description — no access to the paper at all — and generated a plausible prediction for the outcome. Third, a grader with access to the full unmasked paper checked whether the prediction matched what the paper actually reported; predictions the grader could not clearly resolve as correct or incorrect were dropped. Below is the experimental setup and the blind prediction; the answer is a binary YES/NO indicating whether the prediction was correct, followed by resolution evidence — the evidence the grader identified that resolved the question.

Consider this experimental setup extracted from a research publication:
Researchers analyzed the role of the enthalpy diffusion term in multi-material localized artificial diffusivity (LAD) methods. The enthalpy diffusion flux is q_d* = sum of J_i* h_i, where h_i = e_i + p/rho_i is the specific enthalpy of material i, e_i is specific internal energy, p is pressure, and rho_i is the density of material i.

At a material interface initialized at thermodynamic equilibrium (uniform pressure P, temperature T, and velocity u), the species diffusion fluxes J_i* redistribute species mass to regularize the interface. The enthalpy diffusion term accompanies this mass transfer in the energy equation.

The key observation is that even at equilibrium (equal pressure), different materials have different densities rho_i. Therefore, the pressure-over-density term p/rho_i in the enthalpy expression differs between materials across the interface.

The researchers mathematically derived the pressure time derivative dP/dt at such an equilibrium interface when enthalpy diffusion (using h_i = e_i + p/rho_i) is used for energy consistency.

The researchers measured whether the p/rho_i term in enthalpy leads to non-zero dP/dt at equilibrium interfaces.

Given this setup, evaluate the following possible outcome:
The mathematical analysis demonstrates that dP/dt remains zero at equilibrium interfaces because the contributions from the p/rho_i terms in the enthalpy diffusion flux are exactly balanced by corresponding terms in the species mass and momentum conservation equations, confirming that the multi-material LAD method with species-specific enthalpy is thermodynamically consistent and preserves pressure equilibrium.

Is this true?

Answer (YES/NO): NO